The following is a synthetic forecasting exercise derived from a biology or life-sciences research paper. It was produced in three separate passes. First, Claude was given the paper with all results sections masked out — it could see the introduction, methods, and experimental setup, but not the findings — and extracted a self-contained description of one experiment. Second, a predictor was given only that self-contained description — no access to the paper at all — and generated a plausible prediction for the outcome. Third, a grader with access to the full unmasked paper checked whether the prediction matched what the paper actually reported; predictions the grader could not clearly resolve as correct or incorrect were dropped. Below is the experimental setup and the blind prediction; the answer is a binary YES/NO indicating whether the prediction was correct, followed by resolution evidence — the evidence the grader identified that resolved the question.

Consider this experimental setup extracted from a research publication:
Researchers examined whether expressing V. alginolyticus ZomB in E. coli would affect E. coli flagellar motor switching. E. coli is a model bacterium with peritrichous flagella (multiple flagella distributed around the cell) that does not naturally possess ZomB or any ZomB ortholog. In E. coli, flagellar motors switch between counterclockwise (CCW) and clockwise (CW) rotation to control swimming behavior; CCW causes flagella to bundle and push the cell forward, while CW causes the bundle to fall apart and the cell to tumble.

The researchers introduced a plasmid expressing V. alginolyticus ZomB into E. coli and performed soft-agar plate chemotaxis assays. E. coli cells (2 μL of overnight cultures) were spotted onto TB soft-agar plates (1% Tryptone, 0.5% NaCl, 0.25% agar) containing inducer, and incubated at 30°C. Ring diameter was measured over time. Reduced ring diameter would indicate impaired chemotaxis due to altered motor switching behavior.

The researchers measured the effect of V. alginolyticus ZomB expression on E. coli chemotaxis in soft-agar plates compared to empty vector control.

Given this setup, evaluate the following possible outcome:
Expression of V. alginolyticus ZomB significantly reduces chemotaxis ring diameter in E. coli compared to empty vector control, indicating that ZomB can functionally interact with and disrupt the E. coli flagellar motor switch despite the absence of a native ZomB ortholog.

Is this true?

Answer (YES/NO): YES